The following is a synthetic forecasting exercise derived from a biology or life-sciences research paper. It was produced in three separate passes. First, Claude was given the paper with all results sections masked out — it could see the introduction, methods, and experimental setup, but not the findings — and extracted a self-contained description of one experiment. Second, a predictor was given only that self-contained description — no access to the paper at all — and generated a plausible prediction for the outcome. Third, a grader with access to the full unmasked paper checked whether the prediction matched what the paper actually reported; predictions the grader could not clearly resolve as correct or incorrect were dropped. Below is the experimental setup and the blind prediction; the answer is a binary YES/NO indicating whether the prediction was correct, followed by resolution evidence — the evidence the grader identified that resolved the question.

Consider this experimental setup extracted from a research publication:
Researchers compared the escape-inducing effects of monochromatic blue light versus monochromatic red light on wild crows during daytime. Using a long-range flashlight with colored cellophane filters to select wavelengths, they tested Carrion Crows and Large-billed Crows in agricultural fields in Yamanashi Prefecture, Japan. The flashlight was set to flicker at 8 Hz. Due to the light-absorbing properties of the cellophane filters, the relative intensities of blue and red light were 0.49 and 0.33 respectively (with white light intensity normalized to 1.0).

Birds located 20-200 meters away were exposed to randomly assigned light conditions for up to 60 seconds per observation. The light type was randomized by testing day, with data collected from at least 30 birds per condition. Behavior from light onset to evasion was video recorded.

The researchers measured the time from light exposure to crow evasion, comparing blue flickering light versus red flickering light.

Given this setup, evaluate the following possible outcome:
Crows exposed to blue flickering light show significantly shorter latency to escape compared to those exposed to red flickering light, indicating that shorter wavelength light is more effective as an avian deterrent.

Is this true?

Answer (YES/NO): NO